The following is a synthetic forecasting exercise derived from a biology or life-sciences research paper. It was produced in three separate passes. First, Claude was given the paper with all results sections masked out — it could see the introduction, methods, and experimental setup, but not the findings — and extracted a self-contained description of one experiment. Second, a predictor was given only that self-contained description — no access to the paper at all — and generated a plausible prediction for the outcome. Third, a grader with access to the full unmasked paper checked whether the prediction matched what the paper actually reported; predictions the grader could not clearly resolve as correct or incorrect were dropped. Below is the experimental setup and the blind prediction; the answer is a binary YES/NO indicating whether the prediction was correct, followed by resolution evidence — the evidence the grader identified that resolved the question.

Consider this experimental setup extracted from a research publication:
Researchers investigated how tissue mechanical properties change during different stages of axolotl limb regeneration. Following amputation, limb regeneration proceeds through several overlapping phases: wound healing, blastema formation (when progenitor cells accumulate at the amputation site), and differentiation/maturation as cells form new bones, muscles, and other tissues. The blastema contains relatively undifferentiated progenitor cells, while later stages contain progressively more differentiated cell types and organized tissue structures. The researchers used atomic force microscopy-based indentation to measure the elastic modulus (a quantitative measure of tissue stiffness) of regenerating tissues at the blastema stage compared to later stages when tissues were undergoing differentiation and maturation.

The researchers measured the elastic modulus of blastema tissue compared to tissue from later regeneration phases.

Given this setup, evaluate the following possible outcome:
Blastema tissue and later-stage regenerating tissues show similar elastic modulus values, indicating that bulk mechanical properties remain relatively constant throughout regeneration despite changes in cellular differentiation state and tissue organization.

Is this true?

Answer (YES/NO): NO